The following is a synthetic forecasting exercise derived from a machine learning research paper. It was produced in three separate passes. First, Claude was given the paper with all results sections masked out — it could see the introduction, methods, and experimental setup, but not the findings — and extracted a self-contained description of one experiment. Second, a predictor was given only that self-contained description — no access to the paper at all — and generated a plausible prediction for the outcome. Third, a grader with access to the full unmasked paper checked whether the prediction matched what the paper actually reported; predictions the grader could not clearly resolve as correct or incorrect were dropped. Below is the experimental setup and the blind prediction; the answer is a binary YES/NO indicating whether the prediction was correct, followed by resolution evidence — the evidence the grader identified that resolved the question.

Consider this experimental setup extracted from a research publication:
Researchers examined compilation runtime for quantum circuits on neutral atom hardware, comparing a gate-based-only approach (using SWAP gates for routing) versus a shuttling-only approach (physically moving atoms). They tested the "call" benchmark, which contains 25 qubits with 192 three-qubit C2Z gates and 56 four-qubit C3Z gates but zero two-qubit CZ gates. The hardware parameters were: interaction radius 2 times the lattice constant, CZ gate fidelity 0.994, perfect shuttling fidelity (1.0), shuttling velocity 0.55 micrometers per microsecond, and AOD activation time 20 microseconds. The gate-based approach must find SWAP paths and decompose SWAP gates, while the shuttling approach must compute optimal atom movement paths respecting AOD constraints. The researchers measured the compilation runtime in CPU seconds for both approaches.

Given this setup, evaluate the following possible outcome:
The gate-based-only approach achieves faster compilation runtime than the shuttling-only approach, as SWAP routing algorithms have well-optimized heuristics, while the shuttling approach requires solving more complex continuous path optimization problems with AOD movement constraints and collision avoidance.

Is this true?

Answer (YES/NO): YES